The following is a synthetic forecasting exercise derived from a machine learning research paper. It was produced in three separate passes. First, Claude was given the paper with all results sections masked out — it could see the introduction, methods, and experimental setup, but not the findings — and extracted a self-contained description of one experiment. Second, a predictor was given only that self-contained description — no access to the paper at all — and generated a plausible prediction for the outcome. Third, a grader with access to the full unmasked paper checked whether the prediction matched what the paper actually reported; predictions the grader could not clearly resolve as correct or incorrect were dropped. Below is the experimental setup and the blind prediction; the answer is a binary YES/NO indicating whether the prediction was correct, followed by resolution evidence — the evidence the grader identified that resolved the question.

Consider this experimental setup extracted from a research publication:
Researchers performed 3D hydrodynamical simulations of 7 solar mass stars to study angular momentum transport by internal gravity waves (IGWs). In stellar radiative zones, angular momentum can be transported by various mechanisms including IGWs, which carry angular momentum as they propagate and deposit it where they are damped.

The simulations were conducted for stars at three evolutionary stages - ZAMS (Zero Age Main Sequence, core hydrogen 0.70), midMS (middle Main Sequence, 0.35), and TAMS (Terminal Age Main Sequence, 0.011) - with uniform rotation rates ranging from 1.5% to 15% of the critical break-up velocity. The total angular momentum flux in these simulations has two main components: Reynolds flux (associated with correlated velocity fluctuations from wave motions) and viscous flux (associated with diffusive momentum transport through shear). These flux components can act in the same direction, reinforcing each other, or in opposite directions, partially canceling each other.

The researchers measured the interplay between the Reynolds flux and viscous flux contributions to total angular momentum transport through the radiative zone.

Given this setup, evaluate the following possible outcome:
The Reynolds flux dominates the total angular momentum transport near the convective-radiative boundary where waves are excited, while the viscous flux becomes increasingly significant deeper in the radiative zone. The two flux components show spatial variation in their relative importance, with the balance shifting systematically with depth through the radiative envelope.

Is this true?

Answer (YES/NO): NO